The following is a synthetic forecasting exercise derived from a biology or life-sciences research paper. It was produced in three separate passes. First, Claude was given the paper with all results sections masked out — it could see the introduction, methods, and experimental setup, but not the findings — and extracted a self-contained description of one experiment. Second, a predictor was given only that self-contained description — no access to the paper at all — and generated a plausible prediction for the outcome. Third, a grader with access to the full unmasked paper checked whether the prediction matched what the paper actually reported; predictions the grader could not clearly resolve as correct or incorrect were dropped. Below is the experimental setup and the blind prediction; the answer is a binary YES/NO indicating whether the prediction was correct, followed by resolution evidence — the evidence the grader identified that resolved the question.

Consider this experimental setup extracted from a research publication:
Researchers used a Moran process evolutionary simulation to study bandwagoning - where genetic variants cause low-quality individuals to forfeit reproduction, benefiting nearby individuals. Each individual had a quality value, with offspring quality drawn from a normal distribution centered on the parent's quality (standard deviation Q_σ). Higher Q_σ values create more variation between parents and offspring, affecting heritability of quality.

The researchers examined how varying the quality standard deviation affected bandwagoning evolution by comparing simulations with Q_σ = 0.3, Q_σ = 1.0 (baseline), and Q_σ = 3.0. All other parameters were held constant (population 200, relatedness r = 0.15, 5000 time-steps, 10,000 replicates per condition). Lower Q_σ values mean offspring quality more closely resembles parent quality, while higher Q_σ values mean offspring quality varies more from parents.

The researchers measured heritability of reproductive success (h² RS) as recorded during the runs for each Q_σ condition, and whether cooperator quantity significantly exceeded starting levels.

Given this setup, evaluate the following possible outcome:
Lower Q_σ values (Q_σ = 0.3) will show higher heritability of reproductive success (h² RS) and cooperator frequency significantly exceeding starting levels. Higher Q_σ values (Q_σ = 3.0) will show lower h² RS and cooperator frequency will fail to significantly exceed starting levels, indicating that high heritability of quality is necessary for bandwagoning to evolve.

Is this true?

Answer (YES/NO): NO